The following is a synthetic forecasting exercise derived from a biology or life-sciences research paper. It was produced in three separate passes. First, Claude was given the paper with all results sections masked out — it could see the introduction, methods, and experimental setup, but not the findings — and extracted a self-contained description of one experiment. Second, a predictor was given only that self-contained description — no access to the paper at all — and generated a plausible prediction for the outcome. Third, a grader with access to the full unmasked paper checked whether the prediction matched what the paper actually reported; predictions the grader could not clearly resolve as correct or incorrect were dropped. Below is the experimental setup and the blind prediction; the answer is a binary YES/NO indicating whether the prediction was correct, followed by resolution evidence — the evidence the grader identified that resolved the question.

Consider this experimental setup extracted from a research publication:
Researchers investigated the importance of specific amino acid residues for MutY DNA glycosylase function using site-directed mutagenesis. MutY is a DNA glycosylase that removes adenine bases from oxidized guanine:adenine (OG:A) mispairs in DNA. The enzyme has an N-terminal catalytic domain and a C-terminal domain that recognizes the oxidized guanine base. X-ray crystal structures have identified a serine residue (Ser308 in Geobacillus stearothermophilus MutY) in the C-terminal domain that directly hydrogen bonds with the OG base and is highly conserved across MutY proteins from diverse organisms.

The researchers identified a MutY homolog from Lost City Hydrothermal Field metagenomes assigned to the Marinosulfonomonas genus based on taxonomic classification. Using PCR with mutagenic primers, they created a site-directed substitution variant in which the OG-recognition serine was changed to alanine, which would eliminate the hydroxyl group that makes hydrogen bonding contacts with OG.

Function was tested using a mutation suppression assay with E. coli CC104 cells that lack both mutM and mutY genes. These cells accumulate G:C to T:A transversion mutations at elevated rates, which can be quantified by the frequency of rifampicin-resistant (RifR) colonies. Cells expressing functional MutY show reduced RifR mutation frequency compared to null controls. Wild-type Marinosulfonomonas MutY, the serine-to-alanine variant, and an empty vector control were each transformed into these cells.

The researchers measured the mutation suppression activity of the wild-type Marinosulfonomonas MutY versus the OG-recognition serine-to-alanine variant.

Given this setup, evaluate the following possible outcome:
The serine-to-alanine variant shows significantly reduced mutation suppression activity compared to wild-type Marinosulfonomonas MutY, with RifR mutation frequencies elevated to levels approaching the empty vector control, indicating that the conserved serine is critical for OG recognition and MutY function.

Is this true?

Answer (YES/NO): YES